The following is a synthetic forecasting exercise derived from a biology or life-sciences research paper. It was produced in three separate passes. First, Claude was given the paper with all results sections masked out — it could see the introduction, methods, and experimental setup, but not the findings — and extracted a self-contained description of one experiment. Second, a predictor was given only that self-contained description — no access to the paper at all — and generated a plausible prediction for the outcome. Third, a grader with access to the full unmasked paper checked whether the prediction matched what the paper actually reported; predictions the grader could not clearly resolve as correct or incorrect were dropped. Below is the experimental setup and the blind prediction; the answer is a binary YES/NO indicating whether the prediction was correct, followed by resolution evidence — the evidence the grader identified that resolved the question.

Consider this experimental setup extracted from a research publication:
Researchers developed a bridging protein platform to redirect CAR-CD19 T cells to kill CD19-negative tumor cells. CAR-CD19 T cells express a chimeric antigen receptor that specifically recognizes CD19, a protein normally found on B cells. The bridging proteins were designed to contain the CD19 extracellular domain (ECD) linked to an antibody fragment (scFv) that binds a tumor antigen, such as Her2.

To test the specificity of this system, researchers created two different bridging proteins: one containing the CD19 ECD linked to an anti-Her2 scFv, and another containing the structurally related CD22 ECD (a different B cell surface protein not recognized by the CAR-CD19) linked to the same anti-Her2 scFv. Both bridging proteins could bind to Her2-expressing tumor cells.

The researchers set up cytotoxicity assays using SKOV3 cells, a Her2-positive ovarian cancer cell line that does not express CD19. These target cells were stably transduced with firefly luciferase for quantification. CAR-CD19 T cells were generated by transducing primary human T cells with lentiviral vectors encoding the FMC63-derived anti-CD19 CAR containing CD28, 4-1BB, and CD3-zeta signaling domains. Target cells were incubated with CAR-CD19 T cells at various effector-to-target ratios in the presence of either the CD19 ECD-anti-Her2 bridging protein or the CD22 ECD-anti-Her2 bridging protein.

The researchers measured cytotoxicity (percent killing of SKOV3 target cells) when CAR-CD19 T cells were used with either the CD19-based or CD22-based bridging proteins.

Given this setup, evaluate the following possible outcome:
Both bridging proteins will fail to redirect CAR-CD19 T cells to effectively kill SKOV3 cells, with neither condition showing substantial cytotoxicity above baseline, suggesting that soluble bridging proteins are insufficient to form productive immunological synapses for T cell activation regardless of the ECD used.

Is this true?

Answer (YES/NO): NO